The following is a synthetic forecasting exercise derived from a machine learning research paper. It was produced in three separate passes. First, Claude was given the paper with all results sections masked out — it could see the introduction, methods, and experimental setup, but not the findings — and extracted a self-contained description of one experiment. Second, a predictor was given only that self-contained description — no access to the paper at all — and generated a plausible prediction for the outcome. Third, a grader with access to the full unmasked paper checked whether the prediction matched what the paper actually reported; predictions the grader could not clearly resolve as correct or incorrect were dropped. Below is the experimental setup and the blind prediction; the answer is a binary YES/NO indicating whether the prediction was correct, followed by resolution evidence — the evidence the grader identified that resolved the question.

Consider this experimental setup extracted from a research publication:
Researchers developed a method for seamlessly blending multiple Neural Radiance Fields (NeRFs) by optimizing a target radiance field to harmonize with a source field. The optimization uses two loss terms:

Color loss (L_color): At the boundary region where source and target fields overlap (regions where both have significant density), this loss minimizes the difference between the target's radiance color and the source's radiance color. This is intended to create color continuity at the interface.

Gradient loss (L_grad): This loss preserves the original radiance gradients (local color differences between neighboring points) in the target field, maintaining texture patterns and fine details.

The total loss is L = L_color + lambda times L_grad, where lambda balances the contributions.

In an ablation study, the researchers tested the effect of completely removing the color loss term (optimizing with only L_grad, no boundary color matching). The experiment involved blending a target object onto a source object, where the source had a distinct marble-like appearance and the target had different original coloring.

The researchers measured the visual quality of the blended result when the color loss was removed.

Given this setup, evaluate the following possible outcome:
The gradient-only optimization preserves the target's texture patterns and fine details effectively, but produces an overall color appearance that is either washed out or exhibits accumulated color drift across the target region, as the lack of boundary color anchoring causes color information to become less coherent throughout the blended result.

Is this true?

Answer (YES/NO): NO